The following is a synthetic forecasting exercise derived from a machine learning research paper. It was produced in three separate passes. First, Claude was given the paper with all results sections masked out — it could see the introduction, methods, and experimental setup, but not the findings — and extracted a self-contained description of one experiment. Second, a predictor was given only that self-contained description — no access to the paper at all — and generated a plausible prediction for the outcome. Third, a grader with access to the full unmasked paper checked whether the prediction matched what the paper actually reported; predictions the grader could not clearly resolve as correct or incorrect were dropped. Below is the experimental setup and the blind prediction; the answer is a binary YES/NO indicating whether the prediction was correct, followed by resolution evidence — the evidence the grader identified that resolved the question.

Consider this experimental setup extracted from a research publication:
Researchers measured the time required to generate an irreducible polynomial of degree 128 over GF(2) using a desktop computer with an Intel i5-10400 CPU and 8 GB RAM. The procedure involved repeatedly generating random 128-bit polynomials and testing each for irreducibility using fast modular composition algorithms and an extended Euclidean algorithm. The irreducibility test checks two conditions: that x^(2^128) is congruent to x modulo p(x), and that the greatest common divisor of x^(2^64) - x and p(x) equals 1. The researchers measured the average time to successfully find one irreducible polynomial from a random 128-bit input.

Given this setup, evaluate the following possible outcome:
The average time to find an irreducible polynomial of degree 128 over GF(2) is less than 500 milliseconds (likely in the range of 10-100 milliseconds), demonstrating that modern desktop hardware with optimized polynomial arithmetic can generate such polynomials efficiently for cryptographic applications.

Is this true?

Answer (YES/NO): NO